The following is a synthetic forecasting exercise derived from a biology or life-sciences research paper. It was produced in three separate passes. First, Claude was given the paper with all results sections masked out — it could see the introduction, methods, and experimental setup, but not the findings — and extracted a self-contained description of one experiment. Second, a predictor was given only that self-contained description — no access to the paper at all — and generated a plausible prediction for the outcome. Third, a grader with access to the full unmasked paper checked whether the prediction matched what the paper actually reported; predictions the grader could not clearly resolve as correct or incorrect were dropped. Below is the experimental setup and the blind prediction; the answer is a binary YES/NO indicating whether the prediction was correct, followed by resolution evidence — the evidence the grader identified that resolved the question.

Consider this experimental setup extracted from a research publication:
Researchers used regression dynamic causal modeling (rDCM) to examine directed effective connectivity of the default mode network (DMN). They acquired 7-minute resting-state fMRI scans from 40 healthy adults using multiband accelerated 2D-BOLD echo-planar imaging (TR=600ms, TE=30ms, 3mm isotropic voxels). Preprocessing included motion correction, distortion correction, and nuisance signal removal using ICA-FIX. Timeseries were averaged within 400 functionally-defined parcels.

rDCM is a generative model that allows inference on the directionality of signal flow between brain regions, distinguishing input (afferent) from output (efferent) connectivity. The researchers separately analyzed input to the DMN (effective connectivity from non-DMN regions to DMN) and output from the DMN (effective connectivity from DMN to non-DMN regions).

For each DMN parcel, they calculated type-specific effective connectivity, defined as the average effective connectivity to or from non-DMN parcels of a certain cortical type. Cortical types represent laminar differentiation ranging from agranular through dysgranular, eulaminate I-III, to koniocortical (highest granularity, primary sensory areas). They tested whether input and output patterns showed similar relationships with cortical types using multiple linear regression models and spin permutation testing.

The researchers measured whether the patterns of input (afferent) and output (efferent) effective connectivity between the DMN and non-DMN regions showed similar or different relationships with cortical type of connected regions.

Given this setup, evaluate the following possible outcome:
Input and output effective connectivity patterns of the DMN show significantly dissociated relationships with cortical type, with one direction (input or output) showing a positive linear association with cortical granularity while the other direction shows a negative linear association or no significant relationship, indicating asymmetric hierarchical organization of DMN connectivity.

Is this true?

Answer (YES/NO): NO